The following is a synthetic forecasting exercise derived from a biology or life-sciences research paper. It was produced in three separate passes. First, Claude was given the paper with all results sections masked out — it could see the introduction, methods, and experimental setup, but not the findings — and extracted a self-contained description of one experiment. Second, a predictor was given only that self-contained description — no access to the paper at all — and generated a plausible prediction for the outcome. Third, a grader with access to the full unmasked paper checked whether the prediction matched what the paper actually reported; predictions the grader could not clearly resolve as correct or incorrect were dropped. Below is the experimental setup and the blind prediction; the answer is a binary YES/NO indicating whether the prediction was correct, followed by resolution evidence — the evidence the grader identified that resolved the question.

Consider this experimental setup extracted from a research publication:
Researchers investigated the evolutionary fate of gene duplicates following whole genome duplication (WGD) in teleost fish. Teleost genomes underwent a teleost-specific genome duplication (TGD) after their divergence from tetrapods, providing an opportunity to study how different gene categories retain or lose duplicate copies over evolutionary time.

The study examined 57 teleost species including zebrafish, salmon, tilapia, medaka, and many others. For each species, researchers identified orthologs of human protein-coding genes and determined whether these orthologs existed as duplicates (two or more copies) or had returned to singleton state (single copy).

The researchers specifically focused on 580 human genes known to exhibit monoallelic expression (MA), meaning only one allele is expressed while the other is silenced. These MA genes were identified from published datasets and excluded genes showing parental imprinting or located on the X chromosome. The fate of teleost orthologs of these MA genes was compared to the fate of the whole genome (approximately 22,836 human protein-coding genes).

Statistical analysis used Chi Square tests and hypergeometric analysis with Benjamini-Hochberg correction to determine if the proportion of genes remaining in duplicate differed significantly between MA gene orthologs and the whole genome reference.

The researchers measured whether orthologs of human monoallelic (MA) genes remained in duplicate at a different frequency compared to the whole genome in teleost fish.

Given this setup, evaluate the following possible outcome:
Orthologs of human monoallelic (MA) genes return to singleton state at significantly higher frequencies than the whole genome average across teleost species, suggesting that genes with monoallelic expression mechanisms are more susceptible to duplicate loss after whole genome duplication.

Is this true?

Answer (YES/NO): NO